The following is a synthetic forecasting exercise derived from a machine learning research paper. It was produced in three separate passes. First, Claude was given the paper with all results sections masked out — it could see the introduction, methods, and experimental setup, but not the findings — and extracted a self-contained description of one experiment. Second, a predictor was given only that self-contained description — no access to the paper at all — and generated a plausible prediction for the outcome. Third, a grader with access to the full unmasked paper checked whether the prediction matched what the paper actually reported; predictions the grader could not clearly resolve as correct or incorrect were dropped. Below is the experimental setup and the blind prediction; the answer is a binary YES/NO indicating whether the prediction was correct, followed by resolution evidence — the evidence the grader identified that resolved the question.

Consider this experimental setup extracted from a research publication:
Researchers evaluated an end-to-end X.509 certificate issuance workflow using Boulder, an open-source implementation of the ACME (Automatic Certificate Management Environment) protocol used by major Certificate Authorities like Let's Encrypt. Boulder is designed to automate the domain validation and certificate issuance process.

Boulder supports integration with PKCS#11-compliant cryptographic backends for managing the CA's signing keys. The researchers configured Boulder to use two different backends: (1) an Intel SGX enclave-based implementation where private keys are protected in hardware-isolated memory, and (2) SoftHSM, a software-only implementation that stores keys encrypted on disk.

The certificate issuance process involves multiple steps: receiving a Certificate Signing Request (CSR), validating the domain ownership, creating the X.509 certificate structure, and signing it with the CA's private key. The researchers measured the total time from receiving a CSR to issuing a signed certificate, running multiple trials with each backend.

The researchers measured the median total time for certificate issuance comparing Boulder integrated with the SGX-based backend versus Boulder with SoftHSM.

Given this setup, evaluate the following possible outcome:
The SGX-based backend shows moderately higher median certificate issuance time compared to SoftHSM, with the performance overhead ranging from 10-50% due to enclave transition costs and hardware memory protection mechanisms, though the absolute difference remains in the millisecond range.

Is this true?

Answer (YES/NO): NO